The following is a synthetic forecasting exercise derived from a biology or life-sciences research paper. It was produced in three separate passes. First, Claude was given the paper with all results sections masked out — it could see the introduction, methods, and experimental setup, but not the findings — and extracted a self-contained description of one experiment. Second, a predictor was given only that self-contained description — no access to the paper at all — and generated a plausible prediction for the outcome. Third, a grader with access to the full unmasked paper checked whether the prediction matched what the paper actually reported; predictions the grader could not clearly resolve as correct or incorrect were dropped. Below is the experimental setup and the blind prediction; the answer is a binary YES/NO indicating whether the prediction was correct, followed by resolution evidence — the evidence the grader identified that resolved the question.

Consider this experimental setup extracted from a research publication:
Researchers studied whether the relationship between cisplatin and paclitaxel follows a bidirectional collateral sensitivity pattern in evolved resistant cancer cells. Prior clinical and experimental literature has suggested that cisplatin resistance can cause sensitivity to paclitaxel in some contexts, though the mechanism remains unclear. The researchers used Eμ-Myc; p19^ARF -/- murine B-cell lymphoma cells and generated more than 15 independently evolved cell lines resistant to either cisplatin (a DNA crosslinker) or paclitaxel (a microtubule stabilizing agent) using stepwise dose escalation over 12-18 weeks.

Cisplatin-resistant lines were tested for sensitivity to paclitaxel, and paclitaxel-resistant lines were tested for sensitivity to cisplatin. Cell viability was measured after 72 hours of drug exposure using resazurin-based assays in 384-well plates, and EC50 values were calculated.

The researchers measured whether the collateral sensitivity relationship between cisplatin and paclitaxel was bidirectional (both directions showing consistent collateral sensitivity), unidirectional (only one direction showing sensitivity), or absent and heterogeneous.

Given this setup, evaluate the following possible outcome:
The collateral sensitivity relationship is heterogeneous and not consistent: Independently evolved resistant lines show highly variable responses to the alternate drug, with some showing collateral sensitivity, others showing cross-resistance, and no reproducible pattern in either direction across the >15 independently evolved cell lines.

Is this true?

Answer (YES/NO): NO